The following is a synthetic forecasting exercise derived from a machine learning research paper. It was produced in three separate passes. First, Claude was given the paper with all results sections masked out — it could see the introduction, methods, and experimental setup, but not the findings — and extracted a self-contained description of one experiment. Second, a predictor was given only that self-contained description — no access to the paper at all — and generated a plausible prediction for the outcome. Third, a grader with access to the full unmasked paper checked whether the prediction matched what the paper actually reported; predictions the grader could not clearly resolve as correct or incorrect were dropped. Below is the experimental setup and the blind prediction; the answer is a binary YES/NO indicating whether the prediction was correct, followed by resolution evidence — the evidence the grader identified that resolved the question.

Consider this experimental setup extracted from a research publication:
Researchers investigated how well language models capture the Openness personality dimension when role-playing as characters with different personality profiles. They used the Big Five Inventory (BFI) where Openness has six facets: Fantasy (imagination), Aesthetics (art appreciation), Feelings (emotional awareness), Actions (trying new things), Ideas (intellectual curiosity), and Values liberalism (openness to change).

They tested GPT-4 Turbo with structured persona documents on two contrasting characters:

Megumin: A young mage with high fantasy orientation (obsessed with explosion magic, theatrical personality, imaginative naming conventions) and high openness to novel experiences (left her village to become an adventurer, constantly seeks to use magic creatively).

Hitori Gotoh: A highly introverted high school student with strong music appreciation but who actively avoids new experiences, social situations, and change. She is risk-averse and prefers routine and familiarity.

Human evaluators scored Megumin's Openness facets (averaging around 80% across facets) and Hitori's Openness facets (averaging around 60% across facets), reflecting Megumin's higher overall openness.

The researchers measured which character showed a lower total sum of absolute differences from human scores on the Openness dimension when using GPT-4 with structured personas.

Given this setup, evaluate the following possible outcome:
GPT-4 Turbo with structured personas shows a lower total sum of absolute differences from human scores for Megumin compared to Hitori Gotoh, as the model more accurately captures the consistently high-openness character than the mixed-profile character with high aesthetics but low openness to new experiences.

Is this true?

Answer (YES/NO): NO